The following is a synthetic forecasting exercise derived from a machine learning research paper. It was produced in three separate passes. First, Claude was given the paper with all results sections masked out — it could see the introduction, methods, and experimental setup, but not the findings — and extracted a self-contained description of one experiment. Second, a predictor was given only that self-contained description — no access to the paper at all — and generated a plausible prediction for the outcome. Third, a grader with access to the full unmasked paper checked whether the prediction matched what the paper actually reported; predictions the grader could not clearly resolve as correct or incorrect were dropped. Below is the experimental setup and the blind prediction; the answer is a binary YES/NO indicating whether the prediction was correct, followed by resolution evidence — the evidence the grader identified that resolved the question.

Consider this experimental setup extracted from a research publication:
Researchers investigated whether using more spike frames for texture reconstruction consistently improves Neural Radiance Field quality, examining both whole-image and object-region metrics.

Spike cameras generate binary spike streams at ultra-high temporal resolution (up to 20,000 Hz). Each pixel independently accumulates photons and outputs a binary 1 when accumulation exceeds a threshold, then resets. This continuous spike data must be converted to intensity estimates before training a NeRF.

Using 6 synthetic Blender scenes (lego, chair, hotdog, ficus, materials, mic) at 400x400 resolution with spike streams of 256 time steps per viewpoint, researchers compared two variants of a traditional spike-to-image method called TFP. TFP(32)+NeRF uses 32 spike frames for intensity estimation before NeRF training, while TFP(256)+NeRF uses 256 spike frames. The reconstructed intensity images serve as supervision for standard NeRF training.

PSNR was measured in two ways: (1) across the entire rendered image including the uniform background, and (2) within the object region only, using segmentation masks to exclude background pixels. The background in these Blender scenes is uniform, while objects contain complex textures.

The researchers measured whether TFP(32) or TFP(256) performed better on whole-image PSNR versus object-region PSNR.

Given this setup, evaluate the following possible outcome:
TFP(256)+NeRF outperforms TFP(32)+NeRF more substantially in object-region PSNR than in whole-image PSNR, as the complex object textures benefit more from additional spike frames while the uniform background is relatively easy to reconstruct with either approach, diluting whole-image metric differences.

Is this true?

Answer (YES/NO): NO